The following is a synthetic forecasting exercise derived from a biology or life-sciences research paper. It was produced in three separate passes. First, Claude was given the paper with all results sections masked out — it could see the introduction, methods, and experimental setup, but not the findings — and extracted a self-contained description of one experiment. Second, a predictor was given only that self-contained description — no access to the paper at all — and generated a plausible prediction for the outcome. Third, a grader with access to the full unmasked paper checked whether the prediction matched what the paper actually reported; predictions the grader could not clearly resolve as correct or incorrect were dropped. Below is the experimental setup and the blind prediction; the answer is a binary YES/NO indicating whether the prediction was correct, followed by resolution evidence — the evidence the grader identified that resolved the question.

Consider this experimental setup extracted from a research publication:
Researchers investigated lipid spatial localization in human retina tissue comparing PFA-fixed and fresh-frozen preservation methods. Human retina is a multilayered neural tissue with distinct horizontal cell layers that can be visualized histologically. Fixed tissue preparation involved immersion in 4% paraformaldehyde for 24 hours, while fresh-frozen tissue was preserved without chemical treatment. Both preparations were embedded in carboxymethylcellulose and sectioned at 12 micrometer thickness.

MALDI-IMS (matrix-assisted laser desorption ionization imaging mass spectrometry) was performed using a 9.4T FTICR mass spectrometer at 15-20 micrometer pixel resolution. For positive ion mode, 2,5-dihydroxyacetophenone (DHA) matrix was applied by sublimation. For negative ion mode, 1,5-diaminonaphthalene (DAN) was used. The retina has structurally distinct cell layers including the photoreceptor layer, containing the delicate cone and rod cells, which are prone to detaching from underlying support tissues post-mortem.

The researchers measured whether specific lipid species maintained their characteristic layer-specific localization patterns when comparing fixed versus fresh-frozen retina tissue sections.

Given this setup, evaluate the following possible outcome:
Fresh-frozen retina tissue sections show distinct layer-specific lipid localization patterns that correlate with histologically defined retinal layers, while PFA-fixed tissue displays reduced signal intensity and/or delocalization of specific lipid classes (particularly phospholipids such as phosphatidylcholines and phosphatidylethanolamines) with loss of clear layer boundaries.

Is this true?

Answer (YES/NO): NO